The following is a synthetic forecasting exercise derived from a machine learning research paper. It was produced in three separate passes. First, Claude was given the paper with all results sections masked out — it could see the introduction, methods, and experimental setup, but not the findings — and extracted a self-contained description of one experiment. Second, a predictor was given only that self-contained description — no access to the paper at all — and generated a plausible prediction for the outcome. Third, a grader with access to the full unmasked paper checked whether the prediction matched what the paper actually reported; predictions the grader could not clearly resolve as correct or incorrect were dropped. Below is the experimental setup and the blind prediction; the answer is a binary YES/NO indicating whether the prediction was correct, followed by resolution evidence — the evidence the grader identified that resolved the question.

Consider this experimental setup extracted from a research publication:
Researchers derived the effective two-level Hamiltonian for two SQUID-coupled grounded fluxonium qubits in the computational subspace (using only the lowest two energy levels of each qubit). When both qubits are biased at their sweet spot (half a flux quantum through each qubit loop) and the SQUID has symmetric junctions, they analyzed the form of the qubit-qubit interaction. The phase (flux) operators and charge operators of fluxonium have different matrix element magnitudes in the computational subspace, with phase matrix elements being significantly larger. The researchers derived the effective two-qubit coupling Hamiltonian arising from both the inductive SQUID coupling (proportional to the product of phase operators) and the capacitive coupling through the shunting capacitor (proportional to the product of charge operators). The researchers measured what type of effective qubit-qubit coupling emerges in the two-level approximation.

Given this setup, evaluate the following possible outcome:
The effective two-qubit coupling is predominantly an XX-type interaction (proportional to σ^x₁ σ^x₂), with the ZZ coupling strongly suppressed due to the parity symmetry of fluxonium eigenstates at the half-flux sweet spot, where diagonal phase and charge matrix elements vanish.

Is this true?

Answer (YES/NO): NO